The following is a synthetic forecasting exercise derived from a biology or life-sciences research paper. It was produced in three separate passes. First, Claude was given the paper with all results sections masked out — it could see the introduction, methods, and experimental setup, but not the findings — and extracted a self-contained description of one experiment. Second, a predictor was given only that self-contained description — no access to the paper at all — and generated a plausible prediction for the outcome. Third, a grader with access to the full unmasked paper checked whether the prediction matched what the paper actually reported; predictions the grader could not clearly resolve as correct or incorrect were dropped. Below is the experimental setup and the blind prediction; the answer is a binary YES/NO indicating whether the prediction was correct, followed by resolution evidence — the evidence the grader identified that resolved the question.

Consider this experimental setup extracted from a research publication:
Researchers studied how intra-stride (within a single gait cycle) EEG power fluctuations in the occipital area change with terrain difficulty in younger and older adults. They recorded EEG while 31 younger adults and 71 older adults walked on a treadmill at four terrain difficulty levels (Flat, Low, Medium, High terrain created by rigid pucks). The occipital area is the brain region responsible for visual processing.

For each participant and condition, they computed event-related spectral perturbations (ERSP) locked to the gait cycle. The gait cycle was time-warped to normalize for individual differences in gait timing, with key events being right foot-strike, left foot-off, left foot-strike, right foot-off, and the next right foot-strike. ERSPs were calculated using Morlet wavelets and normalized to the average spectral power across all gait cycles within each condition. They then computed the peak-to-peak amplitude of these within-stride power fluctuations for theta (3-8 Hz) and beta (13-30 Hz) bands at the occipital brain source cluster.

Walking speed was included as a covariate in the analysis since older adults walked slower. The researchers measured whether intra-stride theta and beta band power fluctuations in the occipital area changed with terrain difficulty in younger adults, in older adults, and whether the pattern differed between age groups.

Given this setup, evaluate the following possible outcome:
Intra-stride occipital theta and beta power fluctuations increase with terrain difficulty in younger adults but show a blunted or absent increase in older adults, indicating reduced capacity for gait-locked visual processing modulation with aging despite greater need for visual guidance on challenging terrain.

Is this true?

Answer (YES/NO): YES